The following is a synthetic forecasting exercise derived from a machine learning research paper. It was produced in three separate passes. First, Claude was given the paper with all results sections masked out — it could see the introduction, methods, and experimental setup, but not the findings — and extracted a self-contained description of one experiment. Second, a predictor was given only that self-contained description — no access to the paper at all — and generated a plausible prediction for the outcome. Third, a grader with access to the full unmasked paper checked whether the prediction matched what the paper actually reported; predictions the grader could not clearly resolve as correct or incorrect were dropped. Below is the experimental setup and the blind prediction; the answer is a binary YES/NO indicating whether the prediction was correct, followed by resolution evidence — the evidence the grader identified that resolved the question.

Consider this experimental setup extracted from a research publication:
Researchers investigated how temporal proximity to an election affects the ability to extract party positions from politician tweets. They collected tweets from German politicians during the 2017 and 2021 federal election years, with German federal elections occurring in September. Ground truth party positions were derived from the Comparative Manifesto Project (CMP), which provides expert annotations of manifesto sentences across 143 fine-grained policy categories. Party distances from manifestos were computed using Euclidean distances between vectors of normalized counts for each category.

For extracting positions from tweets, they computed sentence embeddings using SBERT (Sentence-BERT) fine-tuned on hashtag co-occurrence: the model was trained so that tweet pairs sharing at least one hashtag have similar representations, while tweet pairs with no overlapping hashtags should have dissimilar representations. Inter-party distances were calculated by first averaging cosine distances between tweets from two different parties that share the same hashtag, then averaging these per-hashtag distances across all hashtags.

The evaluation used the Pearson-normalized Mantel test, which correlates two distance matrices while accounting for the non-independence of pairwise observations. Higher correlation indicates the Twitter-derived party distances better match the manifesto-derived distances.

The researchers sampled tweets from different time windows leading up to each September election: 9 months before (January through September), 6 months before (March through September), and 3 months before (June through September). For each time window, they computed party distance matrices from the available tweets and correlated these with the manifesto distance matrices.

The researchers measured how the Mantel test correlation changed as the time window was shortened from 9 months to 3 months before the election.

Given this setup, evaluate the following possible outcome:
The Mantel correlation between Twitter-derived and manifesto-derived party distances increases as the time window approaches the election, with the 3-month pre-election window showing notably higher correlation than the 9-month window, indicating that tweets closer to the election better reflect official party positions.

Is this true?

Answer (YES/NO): NO